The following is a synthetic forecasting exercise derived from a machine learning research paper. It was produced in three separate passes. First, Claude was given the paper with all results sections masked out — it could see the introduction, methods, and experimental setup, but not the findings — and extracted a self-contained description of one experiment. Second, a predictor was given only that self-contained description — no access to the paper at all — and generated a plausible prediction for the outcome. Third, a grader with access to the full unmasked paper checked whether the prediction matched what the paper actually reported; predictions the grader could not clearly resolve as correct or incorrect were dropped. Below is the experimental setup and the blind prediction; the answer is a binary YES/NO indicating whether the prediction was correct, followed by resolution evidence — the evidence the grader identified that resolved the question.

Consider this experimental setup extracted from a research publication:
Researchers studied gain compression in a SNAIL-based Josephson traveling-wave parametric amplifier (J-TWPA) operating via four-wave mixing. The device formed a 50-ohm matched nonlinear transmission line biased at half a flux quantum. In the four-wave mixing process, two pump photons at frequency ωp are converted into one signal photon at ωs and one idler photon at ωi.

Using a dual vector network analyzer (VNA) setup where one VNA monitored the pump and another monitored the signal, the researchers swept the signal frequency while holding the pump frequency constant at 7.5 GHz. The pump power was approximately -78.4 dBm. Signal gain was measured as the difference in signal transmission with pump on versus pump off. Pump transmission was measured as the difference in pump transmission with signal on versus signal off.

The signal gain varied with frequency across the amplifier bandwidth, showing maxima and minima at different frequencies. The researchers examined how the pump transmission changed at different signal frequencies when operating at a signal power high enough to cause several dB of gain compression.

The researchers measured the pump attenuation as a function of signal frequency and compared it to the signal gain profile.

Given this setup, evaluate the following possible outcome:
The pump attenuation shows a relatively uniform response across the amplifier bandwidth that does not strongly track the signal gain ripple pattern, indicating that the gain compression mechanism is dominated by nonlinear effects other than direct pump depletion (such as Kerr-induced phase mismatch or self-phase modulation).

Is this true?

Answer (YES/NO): NO